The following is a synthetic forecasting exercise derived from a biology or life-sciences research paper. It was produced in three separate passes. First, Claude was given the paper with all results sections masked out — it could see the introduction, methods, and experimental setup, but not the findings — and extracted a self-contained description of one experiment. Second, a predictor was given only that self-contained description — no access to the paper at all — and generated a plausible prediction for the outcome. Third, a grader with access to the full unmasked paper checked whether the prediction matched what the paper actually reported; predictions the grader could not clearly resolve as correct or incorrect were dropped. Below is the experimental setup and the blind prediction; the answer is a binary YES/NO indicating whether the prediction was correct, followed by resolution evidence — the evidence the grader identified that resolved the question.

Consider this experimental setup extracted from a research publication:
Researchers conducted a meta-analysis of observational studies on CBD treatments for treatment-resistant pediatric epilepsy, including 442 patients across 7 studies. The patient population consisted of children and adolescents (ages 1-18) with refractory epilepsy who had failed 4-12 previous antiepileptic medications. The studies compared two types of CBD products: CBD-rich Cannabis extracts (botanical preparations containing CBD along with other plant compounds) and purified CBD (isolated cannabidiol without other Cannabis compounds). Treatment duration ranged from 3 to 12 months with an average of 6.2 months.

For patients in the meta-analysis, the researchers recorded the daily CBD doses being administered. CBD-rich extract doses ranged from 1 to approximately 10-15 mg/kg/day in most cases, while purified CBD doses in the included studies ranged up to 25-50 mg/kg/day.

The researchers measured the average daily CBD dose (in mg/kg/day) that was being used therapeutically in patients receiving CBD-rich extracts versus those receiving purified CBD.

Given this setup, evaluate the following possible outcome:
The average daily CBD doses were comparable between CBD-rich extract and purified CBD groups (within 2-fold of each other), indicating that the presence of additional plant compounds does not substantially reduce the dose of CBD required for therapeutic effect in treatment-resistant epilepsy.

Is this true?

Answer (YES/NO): NO